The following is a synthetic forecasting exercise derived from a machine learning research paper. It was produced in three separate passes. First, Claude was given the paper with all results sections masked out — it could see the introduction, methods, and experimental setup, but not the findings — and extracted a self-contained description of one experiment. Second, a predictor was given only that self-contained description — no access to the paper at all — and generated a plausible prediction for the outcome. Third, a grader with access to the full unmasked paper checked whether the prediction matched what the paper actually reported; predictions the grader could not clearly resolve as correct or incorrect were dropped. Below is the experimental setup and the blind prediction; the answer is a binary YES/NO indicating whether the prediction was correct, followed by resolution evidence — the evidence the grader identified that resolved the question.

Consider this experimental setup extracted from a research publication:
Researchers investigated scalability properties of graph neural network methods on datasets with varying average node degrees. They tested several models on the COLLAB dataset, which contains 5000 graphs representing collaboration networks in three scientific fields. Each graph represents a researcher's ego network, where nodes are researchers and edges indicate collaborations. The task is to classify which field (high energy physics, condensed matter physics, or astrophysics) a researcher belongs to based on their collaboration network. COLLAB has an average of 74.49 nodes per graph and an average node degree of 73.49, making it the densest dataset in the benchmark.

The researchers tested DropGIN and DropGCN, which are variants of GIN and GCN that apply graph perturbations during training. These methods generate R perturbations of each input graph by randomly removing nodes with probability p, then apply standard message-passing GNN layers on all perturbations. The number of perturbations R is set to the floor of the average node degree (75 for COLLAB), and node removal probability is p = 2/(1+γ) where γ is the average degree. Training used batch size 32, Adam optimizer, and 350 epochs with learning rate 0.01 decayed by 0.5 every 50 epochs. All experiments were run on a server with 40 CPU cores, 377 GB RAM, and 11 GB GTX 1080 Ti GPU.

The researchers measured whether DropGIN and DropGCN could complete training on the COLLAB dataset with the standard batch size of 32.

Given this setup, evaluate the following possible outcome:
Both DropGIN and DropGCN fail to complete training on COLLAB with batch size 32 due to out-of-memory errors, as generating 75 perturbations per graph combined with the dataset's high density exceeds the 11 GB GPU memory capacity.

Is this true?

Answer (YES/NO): YES